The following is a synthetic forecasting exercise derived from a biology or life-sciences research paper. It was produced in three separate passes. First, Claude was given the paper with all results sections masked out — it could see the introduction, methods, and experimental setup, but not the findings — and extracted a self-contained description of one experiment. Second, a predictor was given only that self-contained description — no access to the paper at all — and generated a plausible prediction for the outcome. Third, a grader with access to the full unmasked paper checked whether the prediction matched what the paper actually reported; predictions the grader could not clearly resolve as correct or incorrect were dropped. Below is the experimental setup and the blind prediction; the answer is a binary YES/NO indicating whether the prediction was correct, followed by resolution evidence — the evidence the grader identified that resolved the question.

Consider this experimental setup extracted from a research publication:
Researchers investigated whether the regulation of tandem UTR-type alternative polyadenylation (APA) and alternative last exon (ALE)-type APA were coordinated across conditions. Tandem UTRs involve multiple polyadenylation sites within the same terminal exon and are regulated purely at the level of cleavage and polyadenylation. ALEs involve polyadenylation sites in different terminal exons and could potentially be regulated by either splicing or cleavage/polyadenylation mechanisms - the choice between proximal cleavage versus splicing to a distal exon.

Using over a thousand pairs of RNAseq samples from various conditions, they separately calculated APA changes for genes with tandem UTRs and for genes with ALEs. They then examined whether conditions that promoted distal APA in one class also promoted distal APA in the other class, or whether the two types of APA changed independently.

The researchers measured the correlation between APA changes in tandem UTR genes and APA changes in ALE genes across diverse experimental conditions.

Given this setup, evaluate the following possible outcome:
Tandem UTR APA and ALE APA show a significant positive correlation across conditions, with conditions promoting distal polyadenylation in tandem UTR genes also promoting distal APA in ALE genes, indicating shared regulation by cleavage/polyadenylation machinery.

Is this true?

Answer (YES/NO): YES